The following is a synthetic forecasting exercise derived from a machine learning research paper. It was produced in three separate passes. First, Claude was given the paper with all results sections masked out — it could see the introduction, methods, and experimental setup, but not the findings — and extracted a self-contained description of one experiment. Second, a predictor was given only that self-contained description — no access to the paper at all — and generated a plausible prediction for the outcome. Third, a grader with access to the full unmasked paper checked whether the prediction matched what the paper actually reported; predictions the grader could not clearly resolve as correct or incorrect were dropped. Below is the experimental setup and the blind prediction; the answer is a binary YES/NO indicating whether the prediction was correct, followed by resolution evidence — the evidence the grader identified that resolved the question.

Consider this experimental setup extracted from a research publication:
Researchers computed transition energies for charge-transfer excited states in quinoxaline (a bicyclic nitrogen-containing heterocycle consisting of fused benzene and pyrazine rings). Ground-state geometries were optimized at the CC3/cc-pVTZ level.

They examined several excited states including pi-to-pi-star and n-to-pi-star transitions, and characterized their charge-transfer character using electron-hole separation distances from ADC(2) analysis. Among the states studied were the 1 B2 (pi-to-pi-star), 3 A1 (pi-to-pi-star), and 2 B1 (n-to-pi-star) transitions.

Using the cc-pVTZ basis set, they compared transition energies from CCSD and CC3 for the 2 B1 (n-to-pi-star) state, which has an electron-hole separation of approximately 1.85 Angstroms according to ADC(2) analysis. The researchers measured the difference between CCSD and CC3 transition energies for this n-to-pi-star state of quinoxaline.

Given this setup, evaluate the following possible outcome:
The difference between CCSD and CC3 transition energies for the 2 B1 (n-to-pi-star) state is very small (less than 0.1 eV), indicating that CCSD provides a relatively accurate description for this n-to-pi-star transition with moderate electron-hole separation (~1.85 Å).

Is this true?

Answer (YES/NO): NO